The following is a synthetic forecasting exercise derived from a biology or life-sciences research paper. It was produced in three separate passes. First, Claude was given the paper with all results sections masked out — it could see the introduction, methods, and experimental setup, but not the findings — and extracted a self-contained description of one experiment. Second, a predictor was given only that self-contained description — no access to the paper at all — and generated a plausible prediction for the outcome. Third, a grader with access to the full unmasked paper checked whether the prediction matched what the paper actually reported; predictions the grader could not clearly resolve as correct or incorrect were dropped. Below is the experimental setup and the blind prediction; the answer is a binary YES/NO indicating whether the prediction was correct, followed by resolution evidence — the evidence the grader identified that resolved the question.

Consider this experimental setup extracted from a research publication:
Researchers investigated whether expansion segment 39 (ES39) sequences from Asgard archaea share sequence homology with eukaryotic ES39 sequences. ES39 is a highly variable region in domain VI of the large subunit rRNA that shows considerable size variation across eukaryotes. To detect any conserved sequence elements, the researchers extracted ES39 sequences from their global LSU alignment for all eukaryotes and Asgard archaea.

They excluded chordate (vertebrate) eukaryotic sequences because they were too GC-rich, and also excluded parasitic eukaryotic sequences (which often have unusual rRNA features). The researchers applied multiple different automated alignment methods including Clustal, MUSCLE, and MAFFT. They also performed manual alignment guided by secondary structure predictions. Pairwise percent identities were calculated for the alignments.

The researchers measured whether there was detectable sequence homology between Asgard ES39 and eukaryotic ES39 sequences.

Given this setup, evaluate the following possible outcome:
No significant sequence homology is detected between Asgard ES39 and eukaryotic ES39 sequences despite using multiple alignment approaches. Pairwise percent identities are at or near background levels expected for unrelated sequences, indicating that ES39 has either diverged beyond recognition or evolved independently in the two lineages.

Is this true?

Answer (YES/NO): YES